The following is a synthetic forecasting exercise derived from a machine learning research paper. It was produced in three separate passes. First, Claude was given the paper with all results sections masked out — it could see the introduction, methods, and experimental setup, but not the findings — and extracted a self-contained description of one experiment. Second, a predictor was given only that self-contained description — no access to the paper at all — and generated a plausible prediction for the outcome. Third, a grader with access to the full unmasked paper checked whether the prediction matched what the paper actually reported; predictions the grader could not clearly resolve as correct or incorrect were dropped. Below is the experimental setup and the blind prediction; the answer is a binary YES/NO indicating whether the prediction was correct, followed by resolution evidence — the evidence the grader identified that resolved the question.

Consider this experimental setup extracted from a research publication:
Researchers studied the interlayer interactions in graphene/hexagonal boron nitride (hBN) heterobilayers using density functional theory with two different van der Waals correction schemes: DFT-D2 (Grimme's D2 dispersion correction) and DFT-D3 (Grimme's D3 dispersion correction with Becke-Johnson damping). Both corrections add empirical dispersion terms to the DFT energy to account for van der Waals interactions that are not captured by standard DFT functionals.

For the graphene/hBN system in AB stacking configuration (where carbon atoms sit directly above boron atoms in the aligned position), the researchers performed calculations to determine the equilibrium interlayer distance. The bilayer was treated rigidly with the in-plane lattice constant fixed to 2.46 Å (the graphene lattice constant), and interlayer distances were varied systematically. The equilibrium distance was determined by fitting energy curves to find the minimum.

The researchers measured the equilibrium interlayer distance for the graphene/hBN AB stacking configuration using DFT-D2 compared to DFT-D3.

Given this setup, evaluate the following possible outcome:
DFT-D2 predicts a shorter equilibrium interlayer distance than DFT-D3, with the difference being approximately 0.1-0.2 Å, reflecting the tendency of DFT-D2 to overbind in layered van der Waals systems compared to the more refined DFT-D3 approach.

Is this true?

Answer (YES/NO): NO